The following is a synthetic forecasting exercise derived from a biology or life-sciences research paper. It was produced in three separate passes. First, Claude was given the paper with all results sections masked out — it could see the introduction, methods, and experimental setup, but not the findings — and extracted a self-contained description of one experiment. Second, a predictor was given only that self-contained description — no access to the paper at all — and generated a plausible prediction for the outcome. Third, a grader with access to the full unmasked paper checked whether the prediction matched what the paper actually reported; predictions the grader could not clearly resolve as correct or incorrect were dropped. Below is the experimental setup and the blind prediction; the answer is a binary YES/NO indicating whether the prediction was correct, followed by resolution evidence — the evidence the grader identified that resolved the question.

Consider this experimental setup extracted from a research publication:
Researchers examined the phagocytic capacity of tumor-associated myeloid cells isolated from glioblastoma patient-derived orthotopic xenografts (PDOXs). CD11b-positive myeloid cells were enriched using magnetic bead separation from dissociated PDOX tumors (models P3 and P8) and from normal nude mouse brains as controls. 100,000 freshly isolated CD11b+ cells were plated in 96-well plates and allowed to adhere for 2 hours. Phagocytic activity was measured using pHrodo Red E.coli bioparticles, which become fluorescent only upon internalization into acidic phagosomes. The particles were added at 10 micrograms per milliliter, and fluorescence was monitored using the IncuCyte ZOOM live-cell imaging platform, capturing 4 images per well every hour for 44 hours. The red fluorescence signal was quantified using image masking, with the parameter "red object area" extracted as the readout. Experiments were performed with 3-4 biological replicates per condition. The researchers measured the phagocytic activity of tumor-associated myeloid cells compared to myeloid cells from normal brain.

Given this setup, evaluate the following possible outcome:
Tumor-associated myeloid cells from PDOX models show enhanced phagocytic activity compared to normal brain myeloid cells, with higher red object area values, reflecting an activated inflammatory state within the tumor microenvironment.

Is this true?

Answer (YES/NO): YES